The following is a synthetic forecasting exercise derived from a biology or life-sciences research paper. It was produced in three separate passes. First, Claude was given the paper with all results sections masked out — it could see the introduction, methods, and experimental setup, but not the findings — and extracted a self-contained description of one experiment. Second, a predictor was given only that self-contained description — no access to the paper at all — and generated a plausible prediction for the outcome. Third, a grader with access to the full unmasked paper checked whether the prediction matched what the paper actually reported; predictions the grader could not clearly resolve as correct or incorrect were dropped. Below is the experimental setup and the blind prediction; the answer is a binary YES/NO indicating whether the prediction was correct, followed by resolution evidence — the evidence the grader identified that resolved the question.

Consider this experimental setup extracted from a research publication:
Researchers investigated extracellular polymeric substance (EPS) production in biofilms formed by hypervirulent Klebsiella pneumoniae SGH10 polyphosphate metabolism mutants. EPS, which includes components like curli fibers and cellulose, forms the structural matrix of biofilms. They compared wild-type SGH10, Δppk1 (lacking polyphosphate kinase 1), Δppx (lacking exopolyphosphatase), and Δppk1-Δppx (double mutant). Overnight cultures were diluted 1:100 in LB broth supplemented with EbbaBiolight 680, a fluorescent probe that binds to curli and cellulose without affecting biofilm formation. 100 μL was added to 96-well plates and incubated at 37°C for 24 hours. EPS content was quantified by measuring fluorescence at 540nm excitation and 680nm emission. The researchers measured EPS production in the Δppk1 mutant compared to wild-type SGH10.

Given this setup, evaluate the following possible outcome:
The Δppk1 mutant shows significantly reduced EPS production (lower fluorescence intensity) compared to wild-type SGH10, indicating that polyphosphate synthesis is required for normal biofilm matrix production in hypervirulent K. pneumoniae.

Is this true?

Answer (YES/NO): YES